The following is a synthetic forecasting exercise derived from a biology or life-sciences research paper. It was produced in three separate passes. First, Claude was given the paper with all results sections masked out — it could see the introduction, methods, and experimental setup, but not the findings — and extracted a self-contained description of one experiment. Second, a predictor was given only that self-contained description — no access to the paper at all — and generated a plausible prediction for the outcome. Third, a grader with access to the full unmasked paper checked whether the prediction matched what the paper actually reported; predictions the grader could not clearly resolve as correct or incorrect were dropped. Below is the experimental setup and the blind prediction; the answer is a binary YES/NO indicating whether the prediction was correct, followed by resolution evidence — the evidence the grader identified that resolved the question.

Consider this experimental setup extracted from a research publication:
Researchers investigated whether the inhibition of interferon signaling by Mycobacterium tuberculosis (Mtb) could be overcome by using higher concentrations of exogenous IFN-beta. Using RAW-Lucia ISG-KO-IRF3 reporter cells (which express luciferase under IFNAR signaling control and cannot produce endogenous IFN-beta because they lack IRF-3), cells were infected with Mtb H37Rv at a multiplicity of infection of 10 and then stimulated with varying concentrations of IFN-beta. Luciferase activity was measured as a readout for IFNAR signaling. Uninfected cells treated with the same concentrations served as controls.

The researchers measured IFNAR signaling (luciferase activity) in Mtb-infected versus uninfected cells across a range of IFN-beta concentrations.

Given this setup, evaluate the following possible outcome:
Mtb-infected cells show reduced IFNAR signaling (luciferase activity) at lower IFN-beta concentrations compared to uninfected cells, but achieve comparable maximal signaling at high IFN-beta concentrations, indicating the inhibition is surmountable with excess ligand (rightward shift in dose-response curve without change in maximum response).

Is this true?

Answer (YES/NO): YES